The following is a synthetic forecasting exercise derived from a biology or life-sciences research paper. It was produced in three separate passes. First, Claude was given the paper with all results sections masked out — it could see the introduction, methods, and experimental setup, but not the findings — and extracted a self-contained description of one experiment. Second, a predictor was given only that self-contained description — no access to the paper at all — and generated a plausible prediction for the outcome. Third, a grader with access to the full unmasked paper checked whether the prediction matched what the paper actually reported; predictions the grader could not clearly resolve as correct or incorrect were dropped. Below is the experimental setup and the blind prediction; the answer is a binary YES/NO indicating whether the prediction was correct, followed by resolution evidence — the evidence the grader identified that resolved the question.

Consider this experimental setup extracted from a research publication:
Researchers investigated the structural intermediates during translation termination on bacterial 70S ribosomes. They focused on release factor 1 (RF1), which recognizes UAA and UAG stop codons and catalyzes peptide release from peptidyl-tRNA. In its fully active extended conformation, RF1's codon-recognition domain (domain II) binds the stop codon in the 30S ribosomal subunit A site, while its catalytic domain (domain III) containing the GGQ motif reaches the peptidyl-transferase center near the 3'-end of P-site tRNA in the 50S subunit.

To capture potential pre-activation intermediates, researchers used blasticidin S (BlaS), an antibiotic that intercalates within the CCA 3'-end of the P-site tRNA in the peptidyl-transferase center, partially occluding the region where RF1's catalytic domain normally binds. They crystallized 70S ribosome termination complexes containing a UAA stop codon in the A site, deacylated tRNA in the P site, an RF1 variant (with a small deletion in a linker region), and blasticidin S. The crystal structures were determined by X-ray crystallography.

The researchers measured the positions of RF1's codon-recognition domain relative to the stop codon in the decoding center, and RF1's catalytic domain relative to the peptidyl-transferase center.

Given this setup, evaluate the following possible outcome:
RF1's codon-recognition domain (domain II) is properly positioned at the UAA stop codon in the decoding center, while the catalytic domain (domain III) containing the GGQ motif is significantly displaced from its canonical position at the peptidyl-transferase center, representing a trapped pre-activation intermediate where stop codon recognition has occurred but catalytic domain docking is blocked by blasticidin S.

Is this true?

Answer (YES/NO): YES